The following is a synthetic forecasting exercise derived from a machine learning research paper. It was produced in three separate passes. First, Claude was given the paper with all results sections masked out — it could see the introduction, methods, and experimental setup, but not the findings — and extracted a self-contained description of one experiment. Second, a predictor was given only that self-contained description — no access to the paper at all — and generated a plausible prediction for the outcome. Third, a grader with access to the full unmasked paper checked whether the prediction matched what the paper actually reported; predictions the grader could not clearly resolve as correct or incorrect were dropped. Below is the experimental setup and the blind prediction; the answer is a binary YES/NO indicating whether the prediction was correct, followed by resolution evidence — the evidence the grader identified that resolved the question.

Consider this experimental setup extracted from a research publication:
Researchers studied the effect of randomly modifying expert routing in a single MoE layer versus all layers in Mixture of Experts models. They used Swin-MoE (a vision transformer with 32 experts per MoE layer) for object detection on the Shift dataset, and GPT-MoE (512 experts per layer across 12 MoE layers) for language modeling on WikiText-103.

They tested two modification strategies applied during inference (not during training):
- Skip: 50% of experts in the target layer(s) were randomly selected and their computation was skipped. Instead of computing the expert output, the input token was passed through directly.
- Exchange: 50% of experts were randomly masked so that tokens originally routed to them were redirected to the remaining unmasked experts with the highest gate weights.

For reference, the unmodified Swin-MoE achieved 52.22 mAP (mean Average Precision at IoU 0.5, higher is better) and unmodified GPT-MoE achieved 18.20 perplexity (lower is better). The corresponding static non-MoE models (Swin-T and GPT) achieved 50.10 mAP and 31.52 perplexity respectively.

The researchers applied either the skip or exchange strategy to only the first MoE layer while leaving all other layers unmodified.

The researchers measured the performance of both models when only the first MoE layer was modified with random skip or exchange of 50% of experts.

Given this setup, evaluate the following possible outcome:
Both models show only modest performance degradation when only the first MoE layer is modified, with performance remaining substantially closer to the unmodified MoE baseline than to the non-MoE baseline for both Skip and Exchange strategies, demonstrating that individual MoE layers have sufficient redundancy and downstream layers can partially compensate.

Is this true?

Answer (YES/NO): YES